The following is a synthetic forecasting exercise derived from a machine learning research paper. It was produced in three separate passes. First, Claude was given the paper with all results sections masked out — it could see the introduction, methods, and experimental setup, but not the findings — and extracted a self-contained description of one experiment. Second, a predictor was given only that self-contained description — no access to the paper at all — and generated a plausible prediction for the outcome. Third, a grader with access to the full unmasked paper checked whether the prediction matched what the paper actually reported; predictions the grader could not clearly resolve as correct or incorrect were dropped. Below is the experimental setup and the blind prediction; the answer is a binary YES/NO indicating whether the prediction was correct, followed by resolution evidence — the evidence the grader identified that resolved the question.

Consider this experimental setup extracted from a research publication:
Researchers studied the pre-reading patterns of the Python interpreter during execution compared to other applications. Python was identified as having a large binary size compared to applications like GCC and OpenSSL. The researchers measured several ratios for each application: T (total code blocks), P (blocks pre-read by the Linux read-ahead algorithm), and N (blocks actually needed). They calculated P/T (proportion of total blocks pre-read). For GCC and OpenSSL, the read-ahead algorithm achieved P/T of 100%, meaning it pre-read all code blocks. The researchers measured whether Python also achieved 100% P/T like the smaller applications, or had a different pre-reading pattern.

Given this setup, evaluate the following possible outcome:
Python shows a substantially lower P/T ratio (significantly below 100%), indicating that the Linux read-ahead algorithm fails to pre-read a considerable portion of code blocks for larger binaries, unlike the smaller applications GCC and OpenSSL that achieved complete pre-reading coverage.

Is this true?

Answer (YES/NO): YES